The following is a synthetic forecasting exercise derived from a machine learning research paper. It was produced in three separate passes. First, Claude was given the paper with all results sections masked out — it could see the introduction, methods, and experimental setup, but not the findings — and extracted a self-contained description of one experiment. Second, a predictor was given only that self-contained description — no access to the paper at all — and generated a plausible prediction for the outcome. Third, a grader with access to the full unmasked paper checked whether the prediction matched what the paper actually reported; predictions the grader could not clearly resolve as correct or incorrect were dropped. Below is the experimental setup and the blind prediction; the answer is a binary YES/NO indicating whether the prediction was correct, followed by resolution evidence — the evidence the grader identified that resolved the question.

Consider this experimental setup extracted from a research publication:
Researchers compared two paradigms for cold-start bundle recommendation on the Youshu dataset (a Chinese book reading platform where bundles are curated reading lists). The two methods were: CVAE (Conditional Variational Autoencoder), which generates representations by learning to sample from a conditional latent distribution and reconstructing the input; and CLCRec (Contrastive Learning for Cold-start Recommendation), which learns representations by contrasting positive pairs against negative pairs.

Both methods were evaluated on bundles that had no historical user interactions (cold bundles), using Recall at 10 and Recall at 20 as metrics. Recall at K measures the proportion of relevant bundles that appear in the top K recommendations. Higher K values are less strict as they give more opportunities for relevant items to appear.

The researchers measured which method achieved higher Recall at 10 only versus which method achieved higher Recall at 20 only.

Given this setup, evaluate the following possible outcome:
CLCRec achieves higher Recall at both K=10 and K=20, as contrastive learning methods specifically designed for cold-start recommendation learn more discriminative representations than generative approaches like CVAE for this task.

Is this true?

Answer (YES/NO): NO